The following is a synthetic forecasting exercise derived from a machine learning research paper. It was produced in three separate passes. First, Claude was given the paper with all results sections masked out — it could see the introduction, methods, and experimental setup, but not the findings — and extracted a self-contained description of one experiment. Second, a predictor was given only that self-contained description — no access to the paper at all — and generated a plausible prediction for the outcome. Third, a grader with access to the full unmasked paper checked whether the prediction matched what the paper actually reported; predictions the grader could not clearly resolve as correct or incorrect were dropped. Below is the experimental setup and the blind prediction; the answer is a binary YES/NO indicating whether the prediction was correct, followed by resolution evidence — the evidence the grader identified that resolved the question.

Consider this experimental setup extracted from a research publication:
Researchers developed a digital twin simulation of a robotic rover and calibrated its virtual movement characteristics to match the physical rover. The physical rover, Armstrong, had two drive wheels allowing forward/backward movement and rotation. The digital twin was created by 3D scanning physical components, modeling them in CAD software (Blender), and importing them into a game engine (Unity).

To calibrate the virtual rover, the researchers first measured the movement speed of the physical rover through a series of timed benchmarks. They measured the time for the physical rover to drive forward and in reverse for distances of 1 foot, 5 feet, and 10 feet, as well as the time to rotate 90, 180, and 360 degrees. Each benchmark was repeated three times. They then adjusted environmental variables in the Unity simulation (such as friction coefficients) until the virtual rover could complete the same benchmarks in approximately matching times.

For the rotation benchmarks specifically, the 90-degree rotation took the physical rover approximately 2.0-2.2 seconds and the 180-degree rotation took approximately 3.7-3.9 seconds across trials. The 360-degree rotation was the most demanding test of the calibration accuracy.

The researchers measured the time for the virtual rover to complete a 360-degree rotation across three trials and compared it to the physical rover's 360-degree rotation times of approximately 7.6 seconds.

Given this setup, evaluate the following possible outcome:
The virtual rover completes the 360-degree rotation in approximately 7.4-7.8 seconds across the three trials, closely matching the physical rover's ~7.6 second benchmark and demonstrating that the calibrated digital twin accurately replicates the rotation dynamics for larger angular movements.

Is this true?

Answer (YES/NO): NO